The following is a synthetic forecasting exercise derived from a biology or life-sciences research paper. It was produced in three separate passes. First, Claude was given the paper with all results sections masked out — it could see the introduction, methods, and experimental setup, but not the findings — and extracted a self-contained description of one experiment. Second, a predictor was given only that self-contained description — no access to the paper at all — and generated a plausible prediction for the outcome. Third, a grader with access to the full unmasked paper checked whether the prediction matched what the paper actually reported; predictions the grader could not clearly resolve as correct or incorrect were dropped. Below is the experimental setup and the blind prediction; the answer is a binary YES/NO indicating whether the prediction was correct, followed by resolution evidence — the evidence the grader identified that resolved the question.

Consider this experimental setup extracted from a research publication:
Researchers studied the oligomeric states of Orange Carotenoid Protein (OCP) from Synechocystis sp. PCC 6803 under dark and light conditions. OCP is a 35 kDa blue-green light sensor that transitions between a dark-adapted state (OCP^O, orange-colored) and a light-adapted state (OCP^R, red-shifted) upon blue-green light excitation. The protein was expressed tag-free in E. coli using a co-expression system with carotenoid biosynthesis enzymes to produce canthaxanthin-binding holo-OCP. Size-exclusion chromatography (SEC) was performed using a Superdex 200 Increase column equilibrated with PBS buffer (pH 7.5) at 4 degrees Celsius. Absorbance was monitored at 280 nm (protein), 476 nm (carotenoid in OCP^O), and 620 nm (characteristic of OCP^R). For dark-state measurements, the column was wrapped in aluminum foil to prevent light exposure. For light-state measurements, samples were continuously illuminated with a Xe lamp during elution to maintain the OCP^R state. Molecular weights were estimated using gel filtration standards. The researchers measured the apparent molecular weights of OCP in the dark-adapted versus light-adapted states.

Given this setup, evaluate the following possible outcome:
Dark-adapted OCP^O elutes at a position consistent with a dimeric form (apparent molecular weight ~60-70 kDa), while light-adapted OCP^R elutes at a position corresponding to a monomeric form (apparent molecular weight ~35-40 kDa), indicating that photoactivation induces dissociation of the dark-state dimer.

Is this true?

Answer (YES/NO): NO